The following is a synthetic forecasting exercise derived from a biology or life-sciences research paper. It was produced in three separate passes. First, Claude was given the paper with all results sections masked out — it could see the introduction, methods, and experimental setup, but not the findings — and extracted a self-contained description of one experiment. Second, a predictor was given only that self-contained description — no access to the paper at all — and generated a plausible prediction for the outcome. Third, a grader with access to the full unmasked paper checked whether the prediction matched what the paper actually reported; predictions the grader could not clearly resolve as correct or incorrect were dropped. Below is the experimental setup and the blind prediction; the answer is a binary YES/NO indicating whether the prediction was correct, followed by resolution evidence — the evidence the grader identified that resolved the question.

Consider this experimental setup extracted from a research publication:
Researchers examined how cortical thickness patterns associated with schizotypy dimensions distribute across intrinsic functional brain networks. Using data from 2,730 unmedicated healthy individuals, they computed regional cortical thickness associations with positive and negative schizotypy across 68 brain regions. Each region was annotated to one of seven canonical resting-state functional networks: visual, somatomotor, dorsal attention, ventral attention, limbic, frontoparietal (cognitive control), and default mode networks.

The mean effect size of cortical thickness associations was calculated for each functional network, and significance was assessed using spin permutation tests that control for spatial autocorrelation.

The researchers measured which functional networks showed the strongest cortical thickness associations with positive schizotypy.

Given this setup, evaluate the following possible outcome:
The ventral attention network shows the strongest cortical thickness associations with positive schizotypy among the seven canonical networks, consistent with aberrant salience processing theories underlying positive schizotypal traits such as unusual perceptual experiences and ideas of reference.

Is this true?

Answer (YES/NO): NO